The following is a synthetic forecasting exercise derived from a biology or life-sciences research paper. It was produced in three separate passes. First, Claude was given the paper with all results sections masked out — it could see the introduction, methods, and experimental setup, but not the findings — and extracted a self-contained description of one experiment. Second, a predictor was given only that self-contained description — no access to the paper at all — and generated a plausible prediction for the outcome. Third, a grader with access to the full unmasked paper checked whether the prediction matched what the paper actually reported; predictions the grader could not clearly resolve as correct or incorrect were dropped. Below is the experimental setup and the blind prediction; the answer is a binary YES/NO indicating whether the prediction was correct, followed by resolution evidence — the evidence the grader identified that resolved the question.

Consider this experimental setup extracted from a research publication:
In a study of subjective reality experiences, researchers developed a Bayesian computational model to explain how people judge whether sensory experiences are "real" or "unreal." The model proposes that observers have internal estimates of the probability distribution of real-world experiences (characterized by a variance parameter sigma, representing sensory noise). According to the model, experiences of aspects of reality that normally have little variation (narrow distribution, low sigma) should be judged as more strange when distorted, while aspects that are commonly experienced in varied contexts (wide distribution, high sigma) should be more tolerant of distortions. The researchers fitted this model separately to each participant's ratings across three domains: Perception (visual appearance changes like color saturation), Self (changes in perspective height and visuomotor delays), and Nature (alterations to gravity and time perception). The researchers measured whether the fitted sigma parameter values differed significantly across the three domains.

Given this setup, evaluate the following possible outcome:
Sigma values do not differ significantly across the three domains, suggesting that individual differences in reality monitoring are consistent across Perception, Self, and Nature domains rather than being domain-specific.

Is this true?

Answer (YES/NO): NO